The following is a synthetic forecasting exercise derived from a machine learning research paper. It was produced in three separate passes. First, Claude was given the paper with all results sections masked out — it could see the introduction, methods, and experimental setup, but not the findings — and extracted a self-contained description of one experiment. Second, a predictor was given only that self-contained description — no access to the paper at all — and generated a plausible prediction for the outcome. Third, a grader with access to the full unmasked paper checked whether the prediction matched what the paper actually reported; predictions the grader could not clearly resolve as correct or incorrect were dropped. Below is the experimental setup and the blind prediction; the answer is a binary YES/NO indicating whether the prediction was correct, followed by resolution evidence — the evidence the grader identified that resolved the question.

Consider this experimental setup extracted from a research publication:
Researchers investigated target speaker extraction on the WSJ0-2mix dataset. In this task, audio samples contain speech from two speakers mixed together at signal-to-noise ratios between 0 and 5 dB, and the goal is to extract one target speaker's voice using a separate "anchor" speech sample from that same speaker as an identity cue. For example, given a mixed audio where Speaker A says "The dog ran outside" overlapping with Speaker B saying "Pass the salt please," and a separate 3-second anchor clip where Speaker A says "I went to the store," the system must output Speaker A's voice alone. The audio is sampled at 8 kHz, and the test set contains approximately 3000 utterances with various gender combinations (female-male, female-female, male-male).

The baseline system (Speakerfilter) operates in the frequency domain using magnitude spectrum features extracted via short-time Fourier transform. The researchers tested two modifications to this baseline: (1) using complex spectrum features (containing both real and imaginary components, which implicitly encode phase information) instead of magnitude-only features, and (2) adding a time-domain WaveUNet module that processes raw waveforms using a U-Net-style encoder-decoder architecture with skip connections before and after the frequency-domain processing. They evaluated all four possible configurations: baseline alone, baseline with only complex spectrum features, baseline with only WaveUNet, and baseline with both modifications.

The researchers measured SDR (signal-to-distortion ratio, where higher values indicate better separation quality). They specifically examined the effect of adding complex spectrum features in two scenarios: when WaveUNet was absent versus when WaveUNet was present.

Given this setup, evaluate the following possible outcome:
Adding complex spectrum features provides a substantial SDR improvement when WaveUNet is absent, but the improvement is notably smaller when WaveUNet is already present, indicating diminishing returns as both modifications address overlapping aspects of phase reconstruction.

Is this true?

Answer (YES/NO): NO